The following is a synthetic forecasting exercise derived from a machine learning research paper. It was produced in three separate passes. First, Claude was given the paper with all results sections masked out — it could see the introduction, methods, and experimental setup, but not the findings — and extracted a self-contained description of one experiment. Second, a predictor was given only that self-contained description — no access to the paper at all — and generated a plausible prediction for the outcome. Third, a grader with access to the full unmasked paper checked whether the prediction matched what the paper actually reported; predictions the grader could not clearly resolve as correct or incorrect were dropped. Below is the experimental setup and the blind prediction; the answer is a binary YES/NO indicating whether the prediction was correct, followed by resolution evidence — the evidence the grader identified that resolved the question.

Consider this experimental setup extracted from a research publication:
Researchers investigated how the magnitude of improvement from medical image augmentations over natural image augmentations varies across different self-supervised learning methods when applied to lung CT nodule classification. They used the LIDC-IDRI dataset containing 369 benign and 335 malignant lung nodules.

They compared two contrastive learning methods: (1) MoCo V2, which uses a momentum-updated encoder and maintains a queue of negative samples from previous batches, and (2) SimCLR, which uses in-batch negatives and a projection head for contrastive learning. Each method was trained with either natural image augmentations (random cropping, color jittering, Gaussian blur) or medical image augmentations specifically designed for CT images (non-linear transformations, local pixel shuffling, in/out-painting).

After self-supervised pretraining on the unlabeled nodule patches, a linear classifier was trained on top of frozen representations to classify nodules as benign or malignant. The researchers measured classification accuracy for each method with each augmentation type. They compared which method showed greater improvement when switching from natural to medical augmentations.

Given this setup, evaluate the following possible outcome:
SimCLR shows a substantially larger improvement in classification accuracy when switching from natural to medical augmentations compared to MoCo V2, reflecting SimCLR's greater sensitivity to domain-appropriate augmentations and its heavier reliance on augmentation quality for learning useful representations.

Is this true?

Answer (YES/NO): NO